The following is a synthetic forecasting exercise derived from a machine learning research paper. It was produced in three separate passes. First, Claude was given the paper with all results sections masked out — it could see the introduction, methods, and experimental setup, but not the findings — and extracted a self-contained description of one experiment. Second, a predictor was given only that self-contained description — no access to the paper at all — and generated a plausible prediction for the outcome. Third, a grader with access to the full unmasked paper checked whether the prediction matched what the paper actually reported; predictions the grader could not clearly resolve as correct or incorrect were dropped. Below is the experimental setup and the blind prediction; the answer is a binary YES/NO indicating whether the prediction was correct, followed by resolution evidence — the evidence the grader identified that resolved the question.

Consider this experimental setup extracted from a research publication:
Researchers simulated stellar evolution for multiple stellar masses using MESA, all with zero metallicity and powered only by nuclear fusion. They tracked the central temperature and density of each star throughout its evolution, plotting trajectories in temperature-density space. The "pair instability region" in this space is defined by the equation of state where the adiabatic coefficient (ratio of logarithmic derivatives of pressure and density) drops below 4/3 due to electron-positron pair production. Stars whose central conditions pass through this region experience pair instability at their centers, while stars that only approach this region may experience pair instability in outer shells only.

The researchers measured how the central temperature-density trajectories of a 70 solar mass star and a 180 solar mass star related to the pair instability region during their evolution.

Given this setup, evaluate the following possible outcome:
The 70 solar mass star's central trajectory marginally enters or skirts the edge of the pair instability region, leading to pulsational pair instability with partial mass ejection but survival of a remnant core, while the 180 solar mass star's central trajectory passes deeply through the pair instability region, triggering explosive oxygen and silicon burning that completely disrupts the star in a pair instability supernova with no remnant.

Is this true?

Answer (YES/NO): NO